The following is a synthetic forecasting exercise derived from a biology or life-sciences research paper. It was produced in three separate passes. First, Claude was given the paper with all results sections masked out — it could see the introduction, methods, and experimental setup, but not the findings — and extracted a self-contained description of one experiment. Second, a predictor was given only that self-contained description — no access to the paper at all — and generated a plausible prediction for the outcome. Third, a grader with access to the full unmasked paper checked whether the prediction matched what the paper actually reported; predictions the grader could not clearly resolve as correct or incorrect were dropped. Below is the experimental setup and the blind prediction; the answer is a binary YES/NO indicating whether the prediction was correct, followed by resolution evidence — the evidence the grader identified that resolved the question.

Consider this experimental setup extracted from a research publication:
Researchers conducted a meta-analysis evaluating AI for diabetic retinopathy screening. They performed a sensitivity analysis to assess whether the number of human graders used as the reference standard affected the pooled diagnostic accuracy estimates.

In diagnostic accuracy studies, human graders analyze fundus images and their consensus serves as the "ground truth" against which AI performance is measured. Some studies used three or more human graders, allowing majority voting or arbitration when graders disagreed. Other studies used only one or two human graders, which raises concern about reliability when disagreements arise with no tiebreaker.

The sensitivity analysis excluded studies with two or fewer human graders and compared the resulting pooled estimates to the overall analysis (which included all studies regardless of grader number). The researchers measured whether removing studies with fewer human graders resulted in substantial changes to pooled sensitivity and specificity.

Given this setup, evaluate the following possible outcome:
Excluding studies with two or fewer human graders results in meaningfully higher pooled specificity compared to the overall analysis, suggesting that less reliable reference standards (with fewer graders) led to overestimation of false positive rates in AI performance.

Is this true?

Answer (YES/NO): NO